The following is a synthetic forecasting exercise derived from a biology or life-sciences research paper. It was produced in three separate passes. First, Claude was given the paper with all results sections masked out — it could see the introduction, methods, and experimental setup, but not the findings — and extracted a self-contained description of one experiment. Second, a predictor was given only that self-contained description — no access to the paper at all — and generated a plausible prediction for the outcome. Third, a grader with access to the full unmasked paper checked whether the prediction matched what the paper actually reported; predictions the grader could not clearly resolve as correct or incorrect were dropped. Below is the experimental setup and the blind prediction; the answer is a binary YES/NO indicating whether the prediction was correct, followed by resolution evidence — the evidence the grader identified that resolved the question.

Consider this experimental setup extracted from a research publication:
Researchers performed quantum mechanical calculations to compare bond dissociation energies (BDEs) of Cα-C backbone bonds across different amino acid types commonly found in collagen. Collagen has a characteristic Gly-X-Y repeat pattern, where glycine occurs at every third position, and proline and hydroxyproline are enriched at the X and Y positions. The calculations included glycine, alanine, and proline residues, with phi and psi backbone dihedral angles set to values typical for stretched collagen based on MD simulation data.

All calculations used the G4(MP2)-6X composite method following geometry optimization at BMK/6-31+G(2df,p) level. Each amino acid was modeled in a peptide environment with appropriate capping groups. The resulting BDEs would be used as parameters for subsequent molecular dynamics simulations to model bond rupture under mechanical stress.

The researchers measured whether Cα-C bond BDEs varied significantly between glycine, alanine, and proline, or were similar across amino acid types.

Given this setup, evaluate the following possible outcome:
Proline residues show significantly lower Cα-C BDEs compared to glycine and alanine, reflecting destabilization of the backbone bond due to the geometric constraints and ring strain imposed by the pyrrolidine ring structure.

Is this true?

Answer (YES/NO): NO